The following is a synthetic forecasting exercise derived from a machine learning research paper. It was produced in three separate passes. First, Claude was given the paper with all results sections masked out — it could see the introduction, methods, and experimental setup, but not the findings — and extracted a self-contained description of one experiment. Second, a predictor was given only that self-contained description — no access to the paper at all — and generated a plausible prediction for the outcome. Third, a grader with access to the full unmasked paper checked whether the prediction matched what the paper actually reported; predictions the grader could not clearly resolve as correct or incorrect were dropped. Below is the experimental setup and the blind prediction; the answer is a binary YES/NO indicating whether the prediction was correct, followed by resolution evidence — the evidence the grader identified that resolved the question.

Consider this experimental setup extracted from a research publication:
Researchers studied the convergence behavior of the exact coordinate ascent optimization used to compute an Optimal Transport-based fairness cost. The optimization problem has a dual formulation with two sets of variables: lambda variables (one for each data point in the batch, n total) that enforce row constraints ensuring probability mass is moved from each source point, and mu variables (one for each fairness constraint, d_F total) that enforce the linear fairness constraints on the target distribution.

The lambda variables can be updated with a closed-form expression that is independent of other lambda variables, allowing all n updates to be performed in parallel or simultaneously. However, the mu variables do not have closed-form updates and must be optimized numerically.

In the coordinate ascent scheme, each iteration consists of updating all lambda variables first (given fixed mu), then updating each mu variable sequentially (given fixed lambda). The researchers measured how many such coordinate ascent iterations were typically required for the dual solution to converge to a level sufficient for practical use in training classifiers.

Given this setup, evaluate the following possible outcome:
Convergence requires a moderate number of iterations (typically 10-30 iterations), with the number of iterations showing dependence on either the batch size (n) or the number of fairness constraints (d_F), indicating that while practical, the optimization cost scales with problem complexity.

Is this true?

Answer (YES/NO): NO